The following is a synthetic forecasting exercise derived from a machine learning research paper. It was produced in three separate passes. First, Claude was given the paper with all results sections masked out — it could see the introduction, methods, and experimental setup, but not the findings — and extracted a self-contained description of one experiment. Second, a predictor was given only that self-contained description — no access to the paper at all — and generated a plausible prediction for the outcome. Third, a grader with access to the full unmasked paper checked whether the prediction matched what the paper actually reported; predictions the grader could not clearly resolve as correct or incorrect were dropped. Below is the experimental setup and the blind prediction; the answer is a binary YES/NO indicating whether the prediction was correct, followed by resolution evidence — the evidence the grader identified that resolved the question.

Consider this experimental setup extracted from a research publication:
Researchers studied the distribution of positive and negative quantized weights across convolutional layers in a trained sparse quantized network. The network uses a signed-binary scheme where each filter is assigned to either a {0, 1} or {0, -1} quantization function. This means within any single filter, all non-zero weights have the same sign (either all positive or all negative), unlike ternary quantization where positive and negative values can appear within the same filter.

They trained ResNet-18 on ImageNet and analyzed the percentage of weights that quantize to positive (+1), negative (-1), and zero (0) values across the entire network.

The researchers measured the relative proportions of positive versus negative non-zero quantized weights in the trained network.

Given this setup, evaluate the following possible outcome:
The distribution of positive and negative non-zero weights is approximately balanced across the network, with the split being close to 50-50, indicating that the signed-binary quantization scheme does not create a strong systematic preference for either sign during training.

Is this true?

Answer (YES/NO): YES